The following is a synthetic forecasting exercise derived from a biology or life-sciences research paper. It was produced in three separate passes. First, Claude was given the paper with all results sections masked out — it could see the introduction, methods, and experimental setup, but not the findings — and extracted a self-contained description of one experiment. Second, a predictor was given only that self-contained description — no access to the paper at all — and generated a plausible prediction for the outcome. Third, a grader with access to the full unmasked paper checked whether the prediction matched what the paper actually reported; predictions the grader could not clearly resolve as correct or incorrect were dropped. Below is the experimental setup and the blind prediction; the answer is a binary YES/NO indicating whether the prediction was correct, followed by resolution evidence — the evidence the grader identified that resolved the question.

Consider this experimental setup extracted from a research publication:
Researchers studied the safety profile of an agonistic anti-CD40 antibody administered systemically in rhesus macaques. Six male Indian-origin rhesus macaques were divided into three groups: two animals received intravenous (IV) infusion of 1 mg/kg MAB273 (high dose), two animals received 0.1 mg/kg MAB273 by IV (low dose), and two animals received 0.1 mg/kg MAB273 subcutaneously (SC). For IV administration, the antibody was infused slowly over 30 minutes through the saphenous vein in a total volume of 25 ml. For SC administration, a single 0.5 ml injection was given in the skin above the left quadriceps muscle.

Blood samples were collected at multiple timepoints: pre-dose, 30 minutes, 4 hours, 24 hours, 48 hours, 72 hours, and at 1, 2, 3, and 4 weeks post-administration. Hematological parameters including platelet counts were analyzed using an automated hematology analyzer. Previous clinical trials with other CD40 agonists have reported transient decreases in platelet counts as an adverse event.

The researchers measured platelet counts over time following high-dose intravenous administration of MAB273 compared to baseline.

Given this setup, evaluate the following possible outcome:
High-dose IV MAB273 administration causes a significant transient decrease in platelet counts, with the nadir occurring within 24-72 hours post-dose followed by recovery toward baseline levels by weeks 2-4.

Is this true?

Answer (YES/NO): NO